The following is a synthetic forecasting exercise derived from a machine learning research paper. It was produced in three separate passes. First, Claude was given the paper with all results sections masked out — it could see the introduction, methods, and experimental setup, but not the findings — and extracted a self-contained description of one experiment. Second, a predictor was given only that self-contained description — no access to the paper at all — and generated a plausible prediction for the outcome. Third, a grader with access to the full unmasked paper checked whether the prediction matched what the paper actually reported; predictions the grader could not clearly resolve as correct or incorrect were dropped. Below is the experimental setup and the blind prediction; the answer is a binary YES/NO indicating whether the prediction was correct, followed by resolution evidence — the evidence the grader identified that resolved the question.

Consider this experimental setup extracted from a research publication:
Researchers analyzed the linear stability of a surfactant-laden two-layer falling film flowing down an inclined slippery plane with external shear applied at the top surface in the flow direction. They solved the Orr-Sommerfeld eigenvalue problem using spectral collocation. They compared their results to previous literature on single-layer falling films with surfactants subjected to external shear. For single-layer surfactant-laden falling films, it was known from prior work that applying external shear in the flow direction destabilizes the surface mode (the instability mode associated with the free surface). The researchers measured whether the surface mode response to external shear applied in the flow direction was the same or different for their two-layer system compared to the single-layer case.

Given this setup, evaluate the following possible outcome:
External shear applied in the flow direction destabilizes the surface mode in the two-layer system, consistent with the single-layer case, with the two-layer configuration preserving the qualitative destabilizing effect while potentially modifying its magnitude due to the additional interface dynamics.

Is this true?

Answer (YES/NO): NO